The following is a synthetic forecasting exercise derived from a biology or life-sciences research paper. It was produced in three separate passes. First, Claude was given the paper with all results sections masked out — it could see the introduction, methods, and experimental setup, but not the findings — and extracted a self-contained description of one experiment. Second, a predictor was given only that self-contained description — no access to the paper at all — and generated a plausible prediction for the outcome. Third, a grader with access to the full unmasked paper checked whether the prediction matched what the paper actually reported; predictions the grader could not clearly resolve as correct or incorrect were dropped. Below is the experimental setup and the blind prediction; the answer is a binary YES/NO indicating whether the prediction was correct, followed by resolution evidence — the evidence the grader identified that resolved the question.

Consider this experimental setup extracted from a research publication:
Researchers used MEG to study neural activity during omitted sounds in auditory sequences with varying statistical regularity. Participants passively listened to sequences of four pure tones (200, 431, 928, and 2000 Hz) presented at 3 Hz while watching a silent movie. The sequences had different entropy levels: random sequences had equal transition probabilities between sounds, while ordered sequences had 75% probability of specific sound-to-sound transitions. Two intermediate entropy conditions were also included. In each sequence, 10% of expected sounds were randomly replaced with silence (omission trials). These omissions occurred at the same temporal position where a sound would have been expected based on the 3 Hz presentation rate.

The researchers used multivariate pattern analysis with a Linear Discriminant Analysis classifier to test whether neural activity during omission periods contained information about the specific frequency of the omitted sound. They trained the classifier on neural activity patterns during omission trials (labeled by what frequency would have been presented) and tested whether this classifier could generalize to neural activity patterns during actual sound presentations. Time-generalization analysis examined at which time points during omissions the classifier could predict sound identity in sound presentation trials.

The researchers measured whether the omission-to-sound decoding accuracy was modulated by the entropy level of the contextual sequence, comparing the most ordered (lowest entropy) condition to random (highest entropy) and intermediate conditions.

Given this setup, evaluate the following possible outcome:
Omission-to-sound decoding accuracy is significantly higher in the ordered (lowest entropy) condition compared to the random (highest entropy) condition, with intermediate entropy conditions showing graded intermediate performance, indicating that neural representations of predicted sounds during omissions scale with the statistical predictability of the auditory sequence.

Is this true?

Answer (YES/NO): NO